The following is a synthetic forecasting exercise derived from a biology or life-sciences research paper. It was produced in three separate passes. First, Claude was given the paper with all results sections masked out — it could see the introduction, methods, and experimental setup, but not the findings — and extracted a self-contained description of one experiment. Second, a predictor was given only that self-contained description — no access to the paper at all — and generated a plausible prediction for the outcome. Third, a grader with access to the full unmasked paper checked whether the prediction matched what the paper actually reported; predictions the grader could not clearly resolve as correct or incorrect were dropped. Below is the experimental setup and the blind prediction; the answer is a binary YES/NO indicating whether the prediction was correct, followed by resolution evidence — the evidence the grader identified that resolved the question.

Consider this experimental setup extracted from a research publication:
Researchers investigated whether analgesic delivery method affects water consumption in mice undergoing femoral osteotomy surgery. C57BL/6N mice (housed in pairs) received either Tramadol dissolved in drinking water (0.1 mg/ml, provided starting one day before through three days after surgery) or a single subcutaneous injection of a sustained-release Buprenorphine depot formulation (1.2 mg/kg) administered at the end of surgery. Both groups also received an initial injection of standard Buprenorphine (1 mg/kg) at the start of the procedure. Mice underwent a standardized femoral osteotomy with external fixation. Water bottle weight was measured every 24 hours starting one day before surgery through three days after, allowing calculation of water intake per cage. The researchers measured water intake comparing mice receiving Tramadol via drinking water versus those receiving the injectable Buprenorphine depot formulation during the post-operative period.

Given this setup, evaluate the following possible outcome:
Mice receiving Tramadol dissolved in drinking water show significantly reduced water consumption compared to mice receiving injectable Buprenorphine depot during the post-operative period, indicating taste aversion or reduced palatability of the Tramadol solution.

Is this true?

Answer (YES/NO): NO